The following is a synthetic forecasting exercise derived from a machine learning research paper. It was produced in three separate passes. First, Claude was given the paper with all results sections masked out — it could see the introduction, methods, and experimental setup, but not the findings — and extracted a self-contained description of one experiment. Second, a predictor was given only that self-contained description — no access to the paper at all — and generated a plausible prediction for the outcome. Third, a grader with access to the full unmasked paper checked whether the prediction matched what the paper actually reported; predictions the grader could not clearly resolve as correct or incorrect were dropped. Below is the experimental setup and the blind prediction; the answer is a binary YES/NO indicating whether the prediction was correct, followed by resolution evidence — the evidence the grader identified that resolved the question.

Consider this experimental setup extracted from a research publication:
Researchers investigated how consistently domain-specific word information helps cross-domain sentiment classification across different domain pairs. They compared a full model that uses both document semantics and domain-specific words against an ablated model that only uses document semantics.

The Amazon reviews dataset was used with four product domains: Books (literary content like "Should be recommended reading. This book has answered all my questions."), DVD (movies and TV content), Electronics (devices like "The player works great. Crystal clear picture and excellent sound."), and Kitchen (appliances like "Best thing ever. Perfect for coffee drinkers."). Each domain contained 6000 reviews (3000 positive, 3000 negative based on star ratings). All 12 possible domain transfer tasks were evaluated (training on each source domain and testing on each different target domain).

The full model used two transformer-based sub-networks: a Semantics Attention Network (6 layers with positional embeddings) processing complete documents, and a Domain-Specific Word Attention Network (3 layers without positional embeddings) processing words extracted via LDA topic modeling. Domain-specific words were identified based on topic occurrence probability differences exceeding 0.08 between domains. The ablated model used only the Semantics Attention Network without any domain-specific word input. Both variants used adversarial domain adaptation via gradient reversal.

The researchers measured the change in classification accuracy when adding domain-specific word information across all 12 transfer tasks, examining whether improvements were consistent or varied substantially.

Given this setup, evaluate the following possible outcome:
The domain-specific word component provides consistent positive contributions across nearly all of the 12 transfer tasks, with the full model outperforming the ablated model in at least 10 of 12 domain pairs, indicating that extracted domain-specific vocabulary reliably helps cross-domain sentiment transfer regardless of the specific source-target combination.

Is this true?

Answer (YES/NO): YES